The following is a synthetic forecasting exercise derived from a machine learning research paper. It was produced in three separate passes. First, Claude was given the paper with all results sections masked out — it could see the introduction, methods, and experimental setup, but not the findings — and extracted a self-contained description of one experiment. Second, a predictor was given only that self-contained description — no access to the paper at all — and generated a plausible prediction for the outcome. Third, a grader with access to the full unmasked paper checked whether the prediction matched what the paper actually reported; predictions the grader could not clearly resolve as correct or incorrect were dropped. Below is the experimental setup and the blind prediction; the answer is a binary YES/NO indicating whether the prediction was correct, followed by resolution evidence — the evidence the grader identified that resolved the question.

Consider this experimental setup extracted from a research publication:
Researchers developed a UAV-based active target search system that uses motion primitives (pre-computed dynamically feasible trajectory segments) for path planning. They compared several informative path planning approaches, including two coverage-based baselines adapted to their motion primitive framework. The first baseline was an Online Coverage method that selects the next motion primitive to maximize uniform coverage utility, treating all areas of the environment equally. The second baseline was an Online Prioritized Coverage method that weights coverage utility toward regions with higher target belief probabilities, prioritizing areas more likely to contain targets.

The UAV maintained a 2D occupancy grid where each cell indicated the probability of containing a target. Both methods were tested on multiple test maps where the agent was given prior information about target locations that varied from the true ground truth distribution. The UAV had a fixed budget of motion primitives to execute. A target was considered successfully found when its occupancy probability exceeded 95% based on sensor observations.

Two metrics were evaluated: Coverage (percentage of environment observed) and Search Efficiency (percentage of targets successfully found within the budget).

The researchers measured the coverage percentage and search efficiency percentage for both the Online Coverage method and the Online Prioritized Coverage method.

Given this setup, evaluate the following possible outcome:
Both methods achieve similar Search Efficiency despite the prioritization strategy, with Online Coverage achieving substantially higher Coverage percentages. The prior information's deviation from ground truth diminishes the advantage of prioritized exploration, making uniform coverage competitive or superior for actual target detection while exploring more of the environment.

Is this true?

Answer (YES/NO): NO